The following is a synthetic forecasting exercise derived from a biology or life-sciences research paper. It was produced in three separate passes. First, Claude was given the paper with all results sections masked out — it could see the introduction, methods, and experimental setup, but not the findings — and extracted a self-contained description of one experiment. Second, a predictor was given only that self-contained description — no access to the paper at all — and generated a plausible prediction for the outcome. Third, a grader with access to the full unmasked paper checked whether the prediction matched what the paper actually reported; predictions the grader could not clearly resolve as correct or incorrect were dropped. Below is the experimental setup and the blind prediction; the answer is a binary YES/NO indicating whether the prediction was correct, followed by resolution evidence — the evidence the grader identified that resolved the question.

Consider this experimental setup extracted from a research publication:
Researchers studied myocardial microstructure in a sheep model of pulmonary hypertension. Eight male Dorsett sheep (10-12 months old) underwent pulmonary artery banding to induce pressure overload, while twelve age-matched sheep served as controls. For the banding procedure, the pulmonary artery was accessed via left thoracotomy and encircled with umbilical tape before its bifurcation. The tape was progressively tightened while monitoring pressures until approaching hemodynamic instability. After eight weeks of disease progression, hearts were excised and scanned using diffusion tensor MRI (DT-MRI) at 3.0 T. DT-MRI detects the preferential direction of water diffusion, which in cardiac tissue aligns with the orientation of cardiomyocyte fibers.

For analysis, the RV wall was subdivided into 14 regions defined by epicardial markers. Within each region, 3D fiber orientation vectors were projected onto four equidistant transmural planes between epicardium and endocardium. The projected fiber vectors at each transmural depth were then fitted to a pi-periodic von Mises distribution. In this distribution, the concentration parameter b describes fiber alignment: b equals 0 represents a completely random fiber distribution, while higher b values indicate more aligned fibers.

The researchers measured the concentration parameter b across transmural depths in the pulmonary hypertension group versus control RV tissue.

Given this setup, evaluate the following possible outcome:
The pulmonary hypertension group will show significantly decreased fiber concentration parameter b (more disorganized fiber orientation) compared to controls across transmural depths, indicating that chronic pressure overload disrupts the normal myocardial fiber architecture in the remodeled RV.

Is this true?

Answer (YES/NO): YES